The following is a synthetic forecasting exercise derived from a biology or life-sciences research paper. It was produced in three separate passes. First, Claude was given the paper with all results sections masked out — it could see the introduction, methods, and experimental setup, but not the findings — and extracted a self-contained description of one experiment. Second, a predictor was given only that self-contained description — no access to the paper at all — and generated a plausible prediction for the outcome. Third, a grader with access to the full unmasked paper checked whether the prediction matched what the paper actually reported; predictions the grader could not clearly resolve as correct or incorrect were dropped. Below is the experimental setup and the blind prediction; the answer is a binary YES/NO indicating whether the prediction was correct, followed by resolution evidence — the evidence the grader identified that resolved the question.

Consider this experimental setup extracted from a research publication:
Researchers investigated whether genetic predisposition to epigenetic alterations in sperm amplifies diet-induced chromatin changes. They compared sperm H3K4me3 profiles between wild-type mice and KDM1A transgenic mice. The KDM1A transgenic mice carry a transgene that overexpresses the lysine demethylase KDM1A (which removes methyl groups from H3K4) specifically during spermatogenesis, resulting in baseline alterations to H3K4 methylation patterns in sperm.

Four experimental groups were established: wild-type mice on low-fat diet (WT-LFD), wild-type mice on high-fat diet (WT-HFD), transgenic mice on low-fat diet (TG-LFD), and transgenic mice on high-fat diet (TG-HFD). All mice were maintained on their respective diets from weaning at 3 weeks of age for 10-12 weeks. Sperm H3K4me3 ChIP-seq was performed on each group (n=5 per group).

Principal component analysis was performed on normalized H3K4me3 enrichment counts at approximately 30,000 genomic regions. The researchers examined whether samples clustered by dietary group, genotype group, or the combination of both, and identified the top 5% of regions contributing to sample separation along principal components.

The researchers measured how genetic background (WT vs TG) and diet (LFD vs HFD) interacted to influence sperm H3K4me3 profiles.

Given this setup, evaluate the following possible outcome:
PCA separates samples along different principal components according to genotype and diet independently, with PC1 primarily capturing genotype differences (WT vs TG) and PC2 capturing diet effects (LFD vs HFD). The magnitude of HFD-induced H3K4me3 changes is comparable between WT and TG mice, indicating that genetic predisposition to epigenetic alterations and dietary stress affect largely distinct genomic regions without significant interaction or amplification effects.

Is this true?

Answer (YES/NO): NO